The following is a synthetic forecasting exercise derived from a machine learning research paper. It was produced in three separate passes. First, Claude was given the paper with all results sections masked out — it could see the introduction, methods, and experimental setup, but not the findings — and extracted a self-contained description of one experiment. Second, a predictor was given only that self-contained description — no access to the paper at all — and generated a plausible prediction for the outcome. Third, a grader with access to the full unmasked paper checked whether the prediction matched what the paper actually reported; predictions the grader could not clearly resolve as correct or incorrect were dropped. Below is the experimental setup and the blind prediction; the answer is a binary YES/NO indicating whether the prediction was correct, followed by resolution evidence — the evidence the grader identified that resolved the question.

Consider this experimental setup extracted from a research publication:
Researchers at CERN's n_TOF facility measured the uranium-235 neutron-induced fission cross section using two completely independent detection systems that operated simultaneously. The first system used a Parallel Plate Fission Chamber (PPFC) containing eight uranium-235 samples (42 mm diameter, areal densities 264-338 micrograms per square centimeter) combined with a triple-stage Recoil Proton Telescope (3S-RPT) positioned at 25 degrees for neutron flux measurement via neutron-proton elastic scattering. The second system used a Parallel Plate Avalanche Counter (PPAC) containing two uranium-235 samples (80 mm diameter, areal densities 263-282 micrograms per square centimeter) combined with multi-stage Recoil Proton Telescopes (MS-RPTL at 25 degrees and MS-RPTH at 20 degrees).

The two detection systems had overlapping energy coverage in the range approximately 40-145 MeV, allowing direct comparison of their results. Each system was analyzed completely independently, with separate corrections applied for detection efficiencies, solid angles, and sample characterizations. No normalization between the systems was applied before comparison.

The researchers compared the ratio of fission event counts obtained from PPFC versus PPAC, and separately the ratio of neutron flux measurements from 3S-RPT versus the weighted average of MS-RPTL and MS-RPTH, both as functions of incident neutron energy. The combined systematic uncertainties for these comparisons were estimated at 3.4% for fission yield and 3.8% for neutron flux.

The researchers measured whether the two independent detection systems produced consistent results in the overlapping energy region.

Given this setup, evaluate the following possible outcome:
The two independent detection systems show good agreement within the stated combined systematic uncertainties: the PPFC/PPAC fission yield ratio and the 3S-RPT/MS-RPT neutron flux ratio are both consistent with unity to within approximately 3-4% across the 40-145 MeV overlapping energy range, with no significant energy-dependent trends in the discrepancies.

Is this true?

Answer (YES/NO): YES